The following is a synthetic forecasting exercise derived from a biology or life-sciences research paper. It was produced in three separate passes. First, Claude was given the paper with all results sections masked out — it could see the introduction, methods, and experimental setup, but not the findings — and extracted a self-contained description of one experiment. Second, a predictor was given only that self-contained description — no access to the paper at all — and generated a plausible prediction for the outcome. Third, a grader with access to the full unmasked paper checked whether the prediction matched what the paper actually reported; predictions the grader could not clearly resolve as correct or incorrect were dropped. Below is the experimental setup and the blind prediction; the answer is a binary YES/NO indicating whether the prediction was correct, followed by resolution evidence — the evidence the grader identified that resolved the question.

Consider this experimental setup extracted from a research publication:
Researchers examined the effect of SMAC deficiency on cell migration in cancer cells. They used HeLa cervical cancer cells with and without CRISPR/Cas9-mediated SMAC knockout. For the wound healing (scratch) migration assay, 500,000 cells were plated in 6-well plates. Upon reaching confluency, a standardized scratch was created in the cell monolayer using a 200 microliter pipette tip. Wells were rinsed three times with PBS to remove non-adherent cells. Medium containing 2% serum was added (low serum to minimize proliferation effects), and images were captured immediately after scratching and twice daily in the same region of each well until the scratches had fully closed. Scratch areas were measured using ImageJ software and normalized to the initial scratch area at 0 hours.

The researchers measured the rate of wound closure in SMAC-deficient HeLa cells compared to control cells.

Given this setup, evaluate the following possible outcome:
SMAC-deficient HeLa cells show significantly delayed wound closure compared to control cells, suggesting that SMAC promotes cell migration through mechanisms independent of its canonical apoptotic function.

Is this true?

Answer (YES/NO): NO